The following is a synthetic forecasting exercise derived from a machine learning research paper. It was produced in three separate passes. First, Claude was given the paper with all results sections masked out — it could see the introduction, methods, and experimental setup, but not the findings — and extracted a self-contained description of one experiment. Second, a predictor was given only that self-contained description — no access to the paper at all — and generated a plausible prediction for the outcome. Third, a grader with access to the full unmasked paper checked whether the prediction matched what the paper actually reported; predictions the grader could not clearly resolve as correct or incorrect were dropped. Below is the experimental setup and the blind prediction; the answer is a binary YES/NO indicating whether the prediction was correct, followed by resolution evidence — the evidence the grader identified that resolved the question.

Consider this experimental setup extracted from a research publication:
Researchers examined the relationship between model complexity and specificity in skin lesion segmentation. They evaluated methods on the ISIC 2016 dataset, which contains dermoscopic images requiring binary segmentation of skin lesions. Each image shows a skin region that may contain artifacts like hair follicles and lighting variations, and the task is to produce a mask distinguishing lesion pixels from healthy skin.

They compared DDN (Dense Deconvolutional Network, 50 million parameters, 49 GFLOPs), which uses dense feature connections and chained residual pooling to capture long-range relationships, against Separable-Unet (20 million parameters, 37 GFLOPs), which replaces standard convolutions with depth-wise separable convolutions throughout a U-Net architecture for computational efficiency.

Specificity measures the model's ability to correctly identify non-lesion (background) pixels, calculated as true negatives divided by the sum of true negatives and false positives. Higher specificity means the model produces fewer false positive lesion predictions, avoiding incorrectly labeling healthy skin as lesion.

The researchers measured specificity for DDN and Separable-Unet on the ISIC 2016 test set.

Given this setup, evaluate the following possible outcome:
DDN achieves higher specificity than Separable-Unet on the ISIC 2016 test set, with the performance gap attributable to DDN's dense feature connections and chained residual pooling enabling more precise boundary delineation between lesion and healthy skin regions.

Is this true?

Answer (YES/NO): YES